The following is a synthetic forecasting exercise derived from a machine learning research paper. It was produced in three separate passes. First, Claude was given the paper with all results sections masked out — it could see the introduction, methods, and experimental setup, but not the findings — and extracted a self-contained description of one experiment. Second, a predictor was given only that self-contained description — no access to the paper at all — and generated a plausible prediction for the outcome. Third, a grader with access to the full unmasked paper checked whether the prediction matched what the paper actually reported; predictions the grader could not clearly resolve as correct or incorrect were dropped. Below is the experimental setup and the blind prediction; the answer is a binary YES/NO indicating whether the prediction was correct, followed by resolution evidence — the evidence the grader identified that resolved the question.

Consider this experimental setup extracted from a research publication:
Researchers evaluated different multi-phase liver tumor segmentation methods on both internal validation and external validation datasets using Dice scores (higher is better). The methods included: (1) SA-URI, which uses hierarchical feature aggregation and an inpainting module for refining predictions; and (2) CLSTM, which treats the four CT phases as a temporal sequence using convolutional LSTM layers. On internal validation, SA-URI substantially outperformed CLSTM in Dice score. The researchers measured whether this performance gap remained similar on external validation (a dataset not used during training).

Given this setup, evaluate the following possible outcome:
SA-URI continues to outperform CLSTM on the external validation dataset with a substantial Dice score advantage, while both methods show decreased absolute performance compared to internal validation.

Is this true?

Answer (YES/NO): NO